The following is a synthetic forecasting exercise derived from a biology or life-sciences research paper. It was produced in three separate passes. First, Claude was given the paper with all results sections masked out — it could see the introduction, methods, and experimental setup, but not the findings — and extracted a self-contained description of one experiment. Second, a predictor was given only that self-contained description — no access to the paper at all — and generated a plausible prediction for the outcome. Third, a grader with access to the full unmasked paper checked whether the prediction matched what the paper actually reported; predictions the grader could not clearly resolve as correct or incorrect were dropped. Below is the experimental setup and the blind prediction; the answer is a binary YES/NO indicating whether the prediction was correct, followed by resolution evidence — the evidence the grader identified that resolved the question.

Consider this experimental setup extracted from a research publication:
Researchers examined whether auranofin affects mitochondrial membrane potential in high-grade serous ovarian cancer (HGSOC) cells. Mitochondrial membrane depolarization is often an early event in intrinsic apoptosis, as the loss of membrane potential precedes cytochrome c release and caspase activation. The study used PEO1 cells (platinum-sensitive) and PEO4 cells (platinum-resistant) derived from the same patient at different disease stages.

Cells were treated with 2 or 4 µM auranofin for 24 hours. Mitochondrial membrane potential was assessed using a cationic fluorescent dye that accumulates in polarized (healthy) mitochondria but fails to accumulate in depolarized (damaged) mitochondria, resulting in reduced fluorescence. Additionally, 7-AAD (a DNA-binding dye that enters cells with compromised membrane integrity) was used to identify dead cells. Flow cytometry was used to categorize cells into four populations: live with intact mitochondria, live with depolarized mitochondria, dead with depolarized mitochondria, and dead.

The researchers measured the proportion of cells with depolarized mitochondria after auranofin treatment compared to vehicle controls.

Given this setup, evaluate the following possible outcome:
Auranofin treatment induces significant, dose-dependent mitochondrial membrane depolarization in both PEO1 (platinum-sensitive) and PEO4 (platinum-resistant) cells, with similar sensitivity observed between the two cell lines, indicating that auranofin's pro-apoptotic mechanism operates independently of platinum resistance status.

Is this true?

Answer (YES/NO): NO